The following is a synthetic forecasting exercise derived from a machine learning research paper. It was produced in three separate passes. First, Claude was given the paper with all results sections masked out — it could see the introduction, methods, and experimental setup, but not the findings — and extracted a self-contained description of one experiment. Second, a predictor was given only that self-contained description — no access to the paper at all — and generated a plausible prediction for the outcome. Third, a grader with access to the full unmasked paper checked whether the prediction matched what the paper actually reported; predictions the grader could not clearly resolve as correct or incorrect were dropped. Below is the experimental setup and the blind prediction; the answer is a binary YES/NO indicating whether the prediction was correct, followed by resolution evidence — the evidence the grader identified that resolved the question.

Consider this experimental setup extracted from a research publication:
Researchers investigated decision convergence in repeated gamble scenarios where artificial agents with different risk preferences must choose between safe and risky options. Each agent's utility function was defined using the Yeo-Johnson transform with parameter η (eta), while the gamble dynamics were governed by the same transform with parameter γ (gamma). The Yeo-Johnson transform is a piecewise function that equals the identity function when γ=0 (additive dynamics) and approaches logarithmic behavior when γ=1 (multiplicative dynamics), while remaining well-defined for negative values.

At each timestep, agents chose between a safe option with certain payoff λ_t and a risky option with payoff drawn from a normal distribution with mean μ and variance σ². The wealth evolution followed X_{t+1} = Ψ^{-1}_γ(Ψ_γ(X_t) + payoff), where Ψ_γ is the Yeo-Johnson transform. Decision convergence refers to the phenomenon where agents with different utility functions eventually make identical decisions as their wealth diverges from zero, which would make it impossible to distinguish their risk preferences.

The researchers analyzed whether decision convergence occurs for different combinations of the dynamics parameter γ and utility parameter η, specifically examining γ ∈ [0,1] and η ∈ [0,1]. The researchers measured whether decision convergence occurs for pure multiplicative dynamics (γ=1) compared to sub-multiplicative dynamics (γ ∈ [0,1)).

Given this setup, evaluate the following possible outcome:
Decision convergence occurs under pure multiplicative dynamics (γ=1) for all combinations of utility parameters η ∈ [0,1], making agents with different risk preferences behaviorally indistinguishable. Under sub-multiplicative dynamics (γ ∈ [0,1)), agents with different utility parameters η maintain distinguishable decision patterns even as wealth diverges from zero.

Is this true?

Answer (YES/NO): NO